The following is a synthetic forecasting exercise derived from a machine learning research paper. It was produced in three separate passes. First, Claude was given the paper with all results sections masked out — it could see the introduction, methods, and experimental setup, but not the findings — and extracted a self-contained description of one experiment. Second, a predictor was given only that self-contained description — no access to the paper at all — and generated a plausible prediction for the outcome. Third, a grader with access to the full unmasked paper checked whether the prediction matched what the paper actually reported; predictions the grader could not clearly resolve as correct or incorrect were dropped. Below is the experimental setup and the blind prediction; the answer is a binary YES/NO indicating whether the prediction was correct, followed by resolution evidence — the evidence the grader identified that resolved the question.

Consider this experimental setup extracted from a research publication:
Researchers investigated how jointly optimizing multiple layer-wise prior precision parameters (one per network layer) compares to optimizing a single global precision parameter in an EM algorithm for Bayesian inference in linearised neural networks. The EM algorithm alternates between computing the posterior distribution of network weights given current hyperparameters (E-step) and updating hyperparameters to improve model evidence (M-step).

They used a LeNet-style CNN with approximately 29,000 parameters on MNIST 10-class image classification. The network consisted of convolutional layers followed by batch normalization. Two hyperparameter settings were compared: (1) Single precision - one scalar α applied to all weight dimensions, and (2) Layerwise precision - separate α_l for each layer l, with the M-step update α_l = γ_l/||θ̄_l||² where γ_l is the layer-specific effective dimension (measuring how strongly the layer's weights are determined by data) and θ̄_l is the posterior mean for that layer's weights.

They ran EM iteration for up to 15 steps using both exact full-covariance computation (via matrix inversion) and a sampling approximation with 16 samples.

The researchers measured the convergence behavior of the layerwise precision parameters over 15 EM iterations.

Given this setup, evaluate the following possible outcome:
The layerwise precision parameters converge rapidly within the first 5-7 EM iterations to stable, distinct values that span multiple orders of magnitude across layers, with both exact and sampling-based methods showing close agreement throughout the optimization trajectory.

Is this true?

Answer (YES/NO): NO